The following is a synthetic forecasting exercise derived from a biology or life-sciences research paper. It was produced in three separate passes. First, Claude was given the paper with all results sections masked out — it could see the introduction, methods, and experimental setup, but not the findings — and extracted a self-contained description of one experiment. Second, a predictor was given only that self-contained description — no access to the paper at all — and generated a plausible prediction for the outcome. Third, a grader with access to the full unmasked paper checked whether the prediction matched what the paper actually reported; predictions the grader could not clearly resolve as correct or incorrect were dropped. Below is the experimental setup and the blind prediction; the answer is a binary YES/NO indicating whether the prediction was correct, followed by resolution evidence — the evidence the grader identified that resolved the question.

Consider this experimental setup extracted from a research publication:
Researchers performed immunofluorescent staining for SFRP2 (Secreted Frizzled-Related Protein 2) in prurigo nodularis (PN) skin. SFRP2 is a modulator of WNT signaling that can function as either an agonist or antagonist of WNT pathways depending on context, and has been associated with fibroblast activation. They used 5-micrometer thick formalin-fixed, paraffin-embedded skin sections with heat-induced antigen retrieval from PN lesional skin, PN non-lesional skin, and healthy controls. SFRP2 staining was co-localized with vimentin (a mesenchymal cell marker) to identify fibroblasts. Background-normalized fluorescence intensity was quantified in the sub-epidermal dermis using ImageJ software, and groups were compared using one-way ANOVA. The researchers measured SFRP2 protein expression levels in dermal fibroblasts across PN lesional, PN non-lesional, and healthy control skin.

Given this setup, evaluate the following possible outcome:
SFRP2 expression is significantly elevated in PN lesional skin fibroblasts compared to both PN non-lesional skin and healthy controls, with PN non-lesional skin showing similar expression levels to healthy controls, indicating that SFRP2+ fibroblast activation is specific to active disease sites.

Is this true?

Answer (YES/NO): NO